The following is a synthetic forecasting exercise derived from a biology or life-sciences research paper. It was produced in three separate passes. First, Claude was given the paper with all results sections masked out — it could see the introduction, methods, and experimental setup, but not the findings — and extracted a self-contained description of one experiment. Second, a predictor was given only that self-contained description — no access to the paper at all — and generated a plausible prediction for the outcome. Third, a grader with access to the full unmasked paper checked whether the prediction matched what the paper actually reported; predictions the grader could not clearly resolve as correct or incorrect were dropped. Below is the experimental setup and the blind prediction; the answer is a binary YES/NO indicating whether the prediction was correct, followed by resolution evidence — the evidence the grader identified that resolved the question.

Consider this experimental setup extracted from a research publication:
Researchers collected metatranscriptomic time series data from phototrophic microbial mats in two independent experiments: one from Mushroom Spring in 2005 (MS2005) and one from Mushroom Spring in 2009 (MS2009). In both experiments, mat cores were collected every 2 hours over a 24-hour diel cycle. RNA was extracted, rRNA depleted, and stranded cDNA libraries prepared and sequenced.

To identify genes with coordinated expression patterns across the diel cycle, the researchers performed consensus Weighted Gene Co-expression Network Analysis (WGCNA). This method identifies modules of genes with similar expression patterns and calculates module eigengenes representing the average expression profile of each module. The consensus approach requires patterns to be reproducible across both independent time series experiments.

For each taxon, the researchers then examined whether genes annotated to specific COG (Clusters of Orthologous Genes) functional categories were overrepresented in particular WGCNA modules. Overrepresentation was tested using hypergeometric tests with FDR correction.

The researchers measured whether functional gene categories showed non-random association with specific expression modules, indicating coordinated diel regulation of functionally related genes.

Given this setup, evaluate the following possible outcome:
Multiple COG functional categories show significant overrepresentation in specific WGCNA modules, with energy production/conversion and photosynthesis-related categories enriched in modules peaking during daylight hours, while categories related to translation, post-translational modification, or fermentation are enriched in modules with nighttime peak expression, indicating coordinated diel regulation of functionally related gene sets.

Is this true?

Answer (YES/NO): NO